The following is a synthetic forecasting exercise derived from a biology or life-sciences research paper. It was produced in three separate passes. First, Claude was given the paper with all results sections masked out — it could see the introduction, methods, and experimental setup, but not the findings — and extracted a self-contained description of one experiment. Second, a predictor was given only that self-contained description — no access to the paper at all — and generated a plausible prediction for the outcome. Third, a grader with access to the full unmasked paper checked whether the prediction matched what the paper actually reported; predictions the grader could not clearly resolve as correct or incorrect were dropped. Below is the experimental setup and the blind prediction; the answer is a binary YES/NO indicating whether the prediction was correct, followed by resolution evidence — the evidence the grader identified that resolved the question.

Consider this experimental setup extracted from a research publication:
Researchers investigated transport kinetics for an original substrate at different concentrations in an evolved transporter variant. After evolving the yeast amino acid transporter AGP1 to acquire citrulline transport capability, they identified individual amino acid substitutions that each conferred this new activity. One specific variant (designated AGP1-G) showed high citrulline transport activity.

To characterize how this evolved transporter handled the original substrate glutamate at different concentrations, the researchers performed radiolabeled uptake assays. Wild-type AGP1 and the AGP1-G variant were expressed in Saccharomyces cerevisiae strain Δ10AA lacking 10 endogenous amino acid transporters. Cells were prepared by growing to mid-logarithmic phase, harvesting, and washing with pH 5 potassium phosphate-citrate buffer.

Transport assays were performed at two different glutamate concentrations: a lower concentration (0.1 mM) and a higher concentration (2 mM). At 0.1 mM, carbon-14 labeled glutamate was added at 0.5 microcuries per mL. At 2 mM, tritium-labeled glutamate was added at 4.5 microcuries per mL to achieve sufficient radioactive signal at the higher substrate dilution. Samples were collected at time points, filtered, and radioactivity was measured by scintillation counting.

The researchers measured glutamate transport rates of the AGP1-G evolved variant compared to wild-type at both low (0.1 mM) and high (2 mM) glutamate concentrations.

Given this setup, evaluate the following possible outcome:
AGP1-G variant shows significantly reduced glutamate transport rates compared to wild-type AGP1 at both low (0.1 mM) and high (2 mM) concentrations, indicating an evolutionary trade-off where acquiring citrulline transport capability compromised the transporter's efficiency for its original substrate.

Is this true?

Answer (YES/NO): NO